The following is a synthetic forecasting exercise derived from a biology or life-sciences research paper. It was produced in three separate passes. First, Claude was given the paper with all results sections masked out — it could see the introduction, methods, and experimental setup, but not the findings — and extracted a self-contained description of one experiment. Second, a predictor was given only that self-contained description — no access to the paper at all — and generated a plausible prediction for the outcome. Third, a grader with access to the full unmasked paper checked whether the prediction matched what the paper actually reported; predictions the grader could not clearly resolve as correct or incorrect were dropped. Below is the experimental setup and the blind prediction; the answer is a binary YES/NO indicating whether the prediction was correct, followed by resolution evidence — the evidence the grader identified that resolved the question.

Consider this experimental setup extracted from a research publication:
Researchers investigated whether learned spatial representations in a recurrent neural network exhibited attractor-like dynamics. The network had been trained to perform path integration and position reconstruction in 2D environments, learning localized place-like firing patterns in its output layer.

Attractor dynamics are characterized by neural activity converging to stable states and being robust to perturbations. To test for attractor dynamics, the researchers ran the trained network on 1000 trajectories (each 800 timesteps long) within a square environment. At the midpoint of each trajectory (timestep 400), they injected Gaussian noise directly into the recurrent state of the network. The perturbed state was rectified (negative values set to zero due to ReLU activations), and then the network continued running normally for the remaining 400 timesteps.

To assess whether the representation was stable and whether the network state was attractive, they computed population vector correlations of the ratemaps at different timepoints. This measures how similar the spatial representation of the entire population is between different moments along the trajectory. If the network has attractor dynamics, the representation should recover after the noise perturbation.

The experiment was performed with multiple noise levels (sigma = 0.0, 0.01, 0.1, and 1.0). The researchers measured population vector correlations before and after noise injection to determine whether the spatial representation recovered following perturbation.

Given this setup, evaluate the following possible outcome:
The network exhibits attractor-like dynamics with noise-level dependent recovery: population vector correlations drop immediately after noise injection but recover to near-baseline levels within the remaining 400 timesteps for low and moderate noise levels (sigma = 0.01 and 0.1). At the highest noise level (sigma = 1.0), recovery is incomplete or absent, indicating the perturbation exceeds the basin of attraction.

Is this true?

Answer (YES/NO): NO